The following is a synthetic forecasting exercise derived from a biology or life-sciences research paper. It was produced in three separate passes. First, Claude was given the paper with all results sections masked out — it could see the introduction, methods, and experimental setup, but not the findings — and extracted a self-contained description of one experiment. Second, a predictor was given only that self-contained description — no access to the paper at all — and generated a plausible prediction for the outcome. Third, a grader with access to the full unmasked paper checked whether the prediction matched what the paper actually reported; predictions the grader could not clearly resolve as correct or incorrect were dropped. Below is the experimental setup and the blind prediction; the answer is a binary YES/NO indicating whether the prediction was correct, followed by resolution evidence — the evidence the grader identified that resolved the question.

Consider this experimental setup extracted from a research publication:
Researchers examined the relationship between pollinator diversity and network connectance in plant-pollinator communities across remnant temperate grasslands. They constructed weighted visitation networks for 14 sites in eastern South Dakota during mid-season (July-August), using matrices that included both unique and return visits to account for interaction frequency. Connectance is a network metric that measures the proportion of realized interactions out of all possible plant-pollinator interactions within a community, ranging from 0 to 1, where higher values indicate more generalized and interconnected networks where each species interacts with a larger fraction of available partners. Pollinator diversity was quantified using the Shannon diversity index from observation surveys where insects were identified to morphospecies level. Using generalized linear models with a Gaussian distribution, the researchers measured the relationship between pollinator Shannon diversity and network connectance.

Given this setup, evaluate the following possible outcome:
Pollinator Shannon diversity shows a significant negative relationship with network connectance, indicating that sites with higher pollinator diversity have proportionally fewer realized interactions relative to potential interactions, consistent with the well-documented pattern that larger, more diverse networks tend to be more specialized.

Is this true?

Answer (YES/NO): YES